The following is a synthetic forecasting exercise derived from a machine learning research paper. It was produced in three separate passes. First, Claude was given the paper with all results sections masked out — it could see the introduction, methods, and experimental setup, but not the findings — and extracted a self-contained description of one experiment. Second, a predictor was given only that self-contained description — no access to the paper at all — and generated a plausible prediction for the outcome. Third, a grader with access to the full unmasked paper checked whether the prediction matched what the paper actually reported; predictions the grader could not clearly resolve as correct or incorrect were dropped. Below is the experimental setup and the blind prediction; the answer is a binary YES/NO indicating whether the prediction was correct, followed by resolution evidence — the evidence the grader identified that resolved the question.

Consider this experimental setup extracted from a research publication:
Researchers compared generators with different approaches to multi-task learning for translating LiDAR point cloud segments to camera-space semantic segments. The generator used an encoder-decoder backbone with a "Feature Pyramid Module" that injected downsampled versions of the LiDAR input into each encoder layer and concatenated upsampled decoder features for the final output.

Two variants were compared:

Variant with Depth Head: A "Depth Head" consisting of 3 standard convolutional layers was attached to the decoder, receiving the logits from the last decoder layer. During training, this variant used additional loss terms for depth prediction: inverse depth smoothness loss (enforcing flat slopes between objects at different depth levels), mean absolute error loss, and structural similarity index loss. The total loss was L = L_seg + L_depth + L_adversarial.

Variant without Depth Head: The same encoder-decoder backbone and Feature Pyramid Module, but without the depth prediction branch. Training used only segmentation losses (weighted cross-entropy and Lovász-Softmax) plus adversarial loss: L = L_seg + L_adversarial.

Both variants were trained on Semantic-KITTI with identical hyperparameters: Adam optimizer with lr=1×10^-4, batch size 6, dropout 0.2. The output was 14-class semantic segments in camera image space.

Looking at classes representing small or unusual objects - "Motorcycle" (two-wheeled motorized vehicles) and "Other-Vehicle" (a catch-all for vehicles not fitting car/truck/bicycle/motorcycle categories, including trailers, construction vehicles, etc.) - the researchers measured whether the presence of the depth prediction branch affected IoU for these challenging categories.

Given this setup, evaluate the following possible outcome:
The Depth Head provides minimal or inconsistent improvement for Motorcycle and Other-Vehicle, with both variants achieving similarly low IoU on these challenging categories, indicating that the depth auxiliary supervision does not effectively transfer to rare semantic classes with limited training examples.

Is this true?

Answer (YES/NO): NO